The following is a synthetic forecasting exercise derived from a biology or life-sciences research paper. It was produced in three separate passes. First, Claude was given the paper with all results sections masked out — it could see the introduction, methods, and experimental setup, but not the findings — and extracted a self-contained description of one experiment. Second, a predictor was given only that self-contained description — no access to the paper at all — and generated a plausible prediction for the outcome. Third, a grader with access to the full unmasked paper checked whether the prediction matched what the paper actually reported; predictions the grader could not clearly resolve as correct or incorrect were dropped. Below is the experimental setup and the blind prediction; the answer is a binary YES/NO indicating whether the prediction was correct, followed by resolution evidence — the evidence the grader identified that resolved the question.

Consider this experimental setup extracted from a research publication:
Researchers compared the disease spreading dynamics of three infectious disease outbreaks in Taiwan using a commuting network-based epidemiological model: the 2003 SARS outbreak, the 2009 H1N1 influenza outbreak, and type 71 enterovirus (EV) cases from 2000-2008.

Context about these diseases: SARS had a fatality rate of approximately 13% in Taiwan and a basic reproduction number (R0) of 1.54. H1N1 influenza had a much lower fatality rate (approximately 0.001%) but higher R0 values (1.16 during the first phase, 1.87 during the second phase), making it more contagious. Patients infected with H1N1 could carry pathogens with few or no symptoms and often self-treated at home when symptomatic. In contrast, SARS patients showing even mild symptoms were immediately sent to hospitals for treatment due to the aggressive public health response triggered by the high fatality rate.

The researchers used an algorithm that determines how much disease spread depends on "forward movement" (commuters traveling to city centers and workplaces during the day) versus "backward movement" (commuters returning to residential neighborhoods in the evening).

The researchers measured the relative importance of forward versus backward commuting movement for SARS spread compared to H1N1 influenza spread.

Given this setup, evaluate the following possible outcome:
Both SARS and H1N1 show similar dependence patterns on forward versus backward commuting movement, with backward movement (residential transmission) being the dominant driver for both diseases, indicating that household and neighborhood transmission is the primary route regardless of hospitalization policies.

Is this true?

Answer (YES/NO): NO